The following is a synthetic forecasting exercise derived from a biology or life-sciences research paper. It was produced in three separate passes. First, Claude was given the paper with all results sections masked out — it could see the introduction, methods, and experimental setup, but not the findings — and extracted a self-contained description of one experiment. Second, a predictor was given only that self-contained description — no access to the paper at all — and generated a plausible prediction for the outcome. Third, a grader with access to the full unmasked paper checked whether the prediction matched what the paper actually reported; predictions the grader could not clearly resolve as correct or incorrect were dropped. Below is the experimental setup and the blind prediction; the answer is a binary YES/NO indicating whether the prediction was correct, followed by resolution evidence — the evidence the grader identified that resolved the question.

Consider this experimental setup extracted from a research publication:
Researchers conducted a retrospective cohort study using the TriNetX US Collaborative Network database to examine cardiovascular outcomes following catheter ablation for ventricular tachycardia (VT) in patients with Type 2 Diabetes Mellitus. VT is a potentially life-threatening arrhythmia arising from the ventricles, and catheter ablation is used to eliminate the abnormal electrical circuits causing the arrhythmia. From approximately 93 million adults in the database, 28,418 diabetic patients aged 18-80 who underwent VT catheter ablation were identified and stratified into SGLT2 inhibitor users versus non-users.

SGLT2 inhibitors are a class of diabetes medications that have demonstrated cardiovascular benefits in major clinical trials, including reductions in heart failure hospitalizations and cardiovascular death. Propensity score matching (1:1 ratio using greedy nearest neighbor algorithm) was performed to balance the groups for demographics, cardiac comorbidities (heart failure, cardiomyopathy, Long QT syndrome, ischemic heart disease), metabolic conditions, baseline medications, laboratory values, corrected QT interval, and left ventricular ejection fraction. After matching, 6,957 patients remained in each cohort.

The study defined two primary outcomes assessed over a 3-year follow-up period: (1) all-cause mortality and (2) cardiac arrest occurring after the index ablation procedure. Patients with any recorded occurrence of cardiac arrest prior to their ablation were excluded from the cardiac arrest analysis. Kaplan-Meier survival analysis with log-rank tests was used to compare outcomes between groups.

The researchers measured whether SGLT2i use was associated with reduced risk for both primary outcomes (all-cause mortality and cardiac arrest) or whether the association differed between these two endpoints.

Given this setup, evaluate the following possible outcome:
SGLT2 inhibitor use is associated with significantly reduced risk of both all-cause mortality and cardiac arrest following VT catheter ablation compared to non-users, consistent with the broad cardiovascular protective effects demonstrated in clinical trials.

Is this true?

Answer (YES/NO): YES